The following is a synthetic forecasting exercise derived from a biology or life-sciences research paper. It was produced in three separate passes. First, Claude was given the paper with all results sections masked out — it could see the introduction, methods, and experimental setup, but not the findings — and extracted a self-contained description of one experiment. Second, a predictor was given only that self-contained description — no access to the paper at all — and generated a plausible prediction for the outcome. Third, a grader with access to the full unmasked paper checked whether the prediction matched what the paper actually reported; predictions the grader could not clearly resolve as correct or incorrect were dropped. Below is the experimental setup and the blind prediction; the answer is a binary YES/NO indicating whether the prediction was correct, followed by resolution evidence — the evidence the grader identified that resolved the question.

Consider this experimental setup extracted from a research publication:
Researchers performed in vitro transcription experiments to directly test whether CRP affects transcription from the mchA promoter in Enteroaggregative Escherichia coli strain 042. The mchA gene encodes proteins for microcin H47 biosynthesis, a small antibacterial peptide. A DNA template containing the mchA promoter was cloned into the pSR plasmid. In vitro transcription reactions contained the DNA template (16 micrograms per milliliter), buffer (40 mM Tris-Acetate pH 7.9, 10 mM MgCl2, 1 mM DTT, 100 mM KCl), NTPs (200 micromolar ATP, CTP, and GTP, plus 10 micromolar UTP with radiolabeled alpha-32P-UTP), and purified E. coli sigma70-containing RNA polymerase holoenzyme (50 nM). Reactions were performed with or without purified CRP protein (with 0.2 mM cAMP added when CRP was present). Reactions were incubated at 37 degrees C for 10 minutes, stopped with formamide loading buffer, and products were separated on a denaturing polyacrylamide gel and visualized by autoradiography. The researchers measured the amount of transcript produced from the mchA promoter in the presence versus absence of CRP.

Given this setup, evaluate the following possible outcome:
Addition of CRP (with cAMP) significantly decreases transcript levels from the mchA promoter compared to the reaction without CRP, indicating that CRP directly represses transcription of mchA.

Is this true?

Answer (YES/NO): NO